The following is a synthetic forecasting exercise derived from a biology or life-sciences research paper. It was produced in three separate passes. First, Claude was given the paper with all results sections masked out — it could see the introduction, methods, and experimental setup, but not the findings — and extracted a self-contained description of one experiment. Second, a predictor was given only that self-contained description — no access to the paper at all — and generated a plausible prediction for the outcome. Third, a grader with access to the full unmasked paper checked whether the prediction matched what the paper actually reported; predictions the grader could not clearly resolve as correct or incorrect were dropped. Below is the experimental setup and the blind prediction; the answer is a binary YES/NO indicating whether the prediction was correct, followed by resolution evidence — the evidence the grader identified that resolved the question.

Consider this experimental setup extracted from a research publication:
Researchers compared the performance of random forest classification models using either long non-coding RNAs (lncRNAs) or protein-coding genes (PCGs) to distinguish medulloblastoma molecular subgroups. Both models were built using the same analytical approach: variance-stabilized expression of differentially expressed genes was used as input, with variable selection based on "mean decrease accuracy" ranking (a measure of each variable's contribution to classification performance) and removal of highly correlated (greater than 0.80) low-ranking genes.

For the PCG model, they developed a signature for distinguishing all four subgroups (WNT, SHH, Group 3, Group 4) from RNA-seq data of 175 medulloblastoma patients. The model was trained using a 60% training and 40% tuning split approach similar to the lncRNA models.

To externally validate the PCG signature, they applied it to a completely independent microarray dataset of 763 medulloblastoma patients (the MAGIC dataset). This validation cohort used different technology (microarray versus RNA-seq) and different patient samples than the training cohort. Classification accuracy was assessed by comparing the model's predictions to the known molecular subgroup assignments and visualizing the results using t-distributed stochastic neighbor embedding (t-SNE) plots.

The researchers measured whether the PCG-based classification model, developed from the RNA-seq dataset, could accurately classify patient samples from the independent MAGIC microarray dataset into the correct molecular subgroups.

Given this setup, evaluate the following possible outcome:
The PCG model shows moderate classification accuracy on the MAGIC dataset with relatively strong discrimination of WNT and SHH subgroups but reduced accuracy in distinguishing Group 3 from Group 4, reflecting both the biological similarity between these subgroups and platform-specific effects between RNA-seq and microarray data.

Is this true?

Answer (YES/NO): NO